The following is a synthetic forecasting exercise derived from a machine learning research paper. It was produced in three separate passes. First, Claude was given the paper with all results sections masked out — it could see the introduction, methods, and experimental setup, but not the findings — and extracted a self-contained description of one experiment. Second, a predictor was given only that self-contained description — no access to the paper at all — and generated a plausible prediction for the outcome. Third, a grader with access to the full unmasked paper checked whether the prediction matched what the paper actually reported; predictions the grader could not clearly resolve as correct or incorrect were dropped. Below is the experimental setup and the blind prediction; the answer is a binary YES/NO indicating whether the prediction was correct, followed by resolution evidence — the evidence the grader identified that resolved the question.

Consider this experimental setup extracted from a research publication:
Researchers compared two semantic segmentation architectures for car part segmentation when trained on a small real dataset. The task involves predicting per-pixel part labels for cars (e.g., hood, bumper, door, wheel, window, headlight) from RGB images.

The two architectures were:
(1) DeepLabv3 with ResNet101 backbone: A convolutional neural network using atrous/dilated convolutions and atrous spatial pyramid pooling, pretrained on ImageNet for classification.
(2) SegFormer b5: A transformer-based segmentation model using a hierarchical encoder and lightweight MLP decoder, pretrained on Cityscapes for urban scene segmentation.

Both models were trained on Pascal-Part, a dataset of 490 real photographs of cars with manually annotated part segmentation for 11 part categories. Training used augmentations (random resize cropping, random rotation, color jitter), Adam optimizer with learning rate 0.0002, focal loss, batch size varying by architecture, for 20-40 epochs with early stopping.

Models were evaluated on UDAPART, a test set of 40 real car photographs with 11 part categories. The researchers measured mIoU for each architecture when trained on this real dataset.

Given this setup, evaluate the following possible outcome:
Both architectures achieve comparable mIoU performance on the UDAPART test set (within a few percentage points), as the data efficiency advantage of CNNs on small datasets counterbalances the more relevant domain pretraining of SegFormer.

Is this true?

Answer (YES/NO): YES